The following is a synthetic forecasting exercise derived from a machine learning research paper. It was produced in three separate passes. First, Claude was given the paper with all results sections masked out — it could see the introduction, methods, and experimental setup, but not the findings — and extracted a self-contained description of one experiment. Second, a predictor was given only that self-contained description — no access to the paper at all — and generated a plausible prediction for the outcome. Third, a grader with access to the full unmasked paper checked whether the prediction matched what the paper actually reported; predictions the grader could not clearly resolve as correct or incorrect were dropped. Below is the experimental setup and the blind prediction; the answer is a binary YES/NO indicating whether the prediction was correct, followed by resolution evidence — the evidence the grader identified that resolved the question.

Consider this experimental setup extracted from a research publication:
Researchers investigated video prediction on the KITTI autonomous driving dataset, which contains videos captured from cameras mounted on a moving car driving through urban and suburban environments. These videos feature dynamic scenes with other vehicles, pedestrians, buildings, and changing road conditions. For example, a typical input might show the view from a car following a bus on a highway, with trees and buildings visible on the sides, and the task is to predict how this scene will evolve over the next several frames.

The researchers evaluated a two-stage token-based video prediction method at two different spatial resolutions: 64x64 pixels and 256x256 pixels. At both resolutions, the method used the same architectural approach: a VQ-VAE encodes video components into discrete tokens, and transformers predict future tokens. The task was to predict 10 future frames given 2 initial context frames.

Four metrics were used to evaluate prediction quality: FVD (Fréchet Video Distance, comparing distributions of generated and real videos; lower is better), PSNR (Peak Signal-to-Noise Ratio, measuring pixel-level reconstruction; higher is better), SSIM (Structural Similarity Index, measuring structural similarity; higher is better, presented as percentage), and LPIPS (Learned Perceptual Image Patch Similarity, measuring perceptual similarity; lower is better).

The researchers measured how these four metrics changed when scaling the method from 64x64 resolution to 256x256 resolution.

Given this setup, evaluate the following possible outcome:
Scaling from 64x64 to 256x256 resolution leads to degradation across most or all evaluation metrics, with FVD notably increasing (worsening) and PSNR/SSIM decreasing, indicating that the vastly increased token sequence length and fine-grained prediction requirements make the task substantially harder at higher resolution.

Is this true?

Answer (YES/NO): YES